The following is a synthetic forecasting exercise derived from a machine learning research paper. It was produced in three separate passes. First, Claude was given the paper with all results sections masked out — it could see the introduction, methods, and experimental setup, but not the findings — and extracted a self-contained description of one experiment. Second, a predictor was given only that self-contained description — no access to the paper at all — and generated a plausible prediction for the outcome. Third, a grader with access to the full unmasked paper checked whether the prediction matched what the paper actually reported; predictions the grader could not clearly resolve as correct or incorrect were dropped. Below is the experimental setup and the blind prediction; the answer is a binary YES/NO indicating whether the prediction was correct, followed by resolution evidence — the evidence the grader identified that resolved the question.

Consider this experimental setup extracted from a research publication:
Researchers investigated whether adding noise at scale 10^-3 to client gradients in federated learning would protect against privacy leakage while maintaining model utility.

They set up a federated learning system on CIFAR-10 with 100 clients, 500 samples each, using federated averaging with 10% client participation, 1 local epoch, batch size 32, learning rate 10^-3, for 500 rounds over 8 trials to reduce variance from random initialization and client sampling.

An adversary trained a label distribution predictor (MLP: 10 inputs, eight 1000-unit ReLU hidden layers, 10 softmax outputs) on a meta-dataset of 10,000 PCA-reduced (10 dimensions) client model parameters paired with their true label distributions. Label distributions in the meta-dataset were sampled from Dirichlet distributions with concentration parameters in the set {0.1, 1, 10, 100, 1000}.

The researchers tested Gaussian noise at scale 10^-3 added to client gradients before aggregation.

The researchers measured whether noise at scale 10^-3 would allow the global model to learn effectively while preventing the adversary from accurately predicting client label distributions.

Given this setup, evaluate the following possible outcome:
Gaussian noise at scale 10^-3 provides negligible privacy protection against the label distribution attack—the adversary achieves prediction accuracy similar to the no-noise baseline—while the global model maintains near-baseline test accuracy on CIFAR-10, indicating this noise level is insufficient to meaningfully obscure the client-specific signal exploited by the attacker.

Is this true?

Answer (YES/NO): YES